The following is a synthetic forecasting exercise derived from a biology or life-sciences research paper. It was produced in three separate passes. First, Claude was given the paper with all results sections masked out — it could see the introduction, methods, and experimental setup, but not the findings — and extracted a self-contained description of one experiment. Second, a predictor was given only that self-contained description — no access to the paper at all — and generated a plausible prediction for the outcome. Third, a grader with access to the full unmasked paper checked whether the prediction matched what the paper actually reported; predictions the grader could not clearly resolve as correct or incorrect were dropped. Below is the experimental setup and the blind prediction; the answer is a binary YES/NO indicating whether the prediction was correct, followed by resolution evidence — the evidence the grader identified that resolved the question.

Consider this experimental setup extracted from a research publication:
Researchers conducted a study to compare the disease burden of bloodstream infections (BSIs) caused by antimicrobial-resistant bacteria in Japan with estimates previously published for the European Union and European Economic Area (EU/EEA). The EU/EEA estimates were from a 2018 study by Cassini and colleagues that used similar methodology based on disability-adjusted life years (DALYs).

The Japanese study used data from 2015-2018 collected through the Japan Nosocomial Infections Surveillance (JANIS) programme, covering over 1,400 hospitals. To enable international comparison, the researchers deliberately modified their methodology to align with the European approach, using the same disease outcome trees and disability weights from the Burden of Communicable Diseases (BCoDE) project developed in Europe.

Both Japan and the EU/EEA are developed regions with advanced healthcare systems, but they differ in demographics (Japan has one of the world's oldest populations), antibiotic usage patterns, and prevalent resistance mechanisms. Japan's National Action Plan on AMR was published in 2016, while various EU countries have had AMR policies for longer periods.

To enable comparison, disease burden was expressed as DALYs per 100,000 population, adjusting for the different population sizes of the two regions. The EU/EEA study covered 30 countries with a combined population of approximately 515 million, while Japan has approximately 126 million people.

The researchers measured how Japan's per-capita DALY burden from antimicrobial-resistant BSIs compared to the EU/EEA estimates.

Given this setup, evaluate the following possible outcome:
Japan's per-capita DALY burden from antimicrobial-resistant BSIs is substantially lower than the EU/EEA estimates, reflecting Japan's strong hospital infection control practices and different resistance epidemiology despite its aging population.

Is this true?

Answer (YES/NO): NO